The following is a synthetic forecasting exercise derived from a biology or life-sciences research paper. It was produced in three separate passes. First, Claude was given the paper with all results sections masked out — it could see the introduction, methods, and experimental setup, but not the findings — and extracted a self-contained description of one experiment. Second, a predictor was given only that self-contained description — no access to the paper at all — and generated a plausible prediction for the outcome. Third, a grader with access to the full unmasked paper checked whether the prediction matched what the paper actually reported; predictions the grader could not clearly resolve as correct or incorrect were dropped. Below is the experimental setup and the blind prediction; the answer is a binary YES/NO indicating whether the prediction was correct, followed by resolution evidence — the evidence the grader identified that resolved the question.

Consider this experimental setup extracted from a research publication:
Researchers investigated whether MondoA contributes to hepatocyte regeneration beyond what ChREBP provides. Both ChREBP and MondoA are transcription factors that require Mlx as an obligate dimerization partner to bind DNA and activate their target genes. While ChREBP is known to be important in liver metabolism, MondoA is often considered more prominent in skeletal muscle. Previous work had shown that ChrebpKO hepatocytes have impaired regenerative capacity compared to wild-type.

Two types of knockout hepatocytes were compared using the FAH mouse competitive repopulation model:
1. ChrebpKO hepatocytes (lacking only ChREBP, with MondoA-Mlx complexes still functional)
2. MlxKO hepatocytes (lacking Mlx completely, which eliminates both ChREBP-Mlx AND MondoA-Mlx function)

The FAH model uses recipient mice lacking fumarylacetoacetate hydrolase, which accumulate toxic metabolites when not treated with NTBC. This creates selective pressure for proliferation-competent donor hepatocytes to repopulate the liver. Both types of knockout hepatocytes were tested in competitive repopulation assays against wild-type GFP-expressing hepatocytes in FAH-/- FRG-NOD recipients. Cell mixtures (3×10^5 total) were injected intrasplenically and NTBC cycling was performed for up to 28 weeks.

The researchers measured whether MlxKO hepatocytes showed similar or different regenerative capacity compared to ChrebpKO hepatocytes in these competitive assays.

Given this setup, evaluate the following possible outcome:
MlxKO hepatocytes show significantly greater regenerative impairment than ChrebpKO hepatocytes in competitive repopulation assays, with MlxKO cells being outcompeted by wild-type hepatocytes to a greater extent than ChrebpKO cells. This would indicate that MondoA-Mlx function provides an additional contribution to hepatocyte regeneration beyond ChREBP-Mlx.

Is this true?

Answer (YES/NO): YES